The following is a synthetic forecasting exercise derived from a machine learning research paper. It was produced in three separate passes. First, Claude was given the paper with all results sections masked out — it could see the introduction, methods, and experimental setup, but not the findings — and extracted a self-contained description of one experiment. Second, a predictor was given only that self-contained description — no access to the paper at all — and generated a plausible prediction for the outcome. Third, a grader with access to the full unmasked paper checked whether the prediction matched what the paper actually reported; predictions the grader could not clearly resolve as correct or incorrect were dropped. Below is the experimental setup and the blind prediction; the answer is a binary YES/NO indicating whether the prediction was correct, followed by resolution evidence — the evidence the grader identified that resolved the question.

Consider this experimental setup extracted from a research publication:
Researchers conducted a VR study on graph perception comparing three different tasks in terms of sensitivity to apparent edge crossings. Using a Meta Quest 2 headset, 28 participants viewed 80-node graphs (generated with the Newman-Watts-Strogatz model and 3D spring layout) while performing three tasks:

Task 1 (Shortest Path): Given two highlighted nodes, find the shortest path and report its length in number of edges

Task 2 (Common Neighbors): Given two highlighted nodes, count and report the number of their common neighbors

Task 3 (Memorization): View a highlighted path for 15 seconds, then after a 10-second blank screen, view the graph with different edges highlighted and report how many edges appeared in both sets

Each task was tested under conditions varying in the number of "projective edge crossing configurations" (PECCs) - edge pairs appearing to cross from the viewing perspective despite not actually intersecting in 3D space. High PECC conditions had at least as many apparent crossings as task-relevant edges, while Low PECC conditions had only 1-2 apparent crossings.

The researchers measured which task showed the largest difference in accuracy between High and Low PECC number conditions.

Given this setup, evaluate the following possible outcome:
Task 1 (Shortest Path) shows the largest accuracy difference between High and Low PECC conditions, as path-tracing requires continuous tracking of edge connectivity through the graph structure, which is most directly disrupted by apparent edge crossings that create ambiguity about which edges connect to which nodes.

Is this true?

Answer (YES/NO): NO